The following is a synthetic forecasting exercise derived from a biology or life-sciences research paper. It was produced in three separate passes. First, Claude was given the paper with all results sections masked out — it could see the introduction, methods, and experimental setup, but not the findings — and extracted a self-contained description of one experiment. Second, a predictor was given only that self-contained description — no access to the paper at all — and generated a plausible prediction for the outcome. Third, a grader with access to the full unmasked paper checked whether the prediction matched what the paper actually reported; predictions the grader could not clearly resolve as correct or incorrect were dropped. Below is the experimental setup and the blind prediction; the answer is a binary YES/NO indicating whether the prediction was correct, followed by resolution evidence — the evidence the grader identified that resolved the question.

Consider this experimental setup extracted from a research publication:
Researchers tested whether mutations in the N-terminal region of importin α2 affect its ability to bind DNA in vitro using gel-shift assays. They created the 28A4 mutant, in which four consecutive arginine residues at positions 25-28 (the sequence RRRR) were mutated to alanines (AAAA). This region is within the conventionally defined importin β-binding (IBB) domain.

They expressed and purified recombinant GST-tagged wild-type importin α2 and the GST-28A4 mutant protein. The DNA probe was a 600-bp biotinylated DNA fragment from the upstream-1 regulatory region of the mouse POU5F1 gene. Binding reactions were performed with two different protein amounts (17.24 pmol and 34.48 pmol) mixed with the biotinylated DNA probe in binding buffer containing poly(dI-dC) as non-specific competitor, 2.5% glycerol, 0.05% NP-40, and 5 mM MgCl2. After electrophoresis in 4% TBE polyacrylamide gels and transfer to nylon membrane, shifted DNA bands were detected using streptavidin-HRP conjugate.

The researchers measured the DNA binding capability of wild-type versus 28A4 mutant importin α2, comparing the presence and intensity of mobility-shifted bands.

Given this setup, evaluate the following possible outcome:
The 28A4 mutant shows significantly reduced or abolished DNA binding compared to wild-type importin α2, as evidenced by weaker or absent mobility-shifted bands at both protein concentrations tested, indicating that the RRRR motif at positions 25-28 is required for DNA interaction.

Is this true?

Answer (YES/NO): YES